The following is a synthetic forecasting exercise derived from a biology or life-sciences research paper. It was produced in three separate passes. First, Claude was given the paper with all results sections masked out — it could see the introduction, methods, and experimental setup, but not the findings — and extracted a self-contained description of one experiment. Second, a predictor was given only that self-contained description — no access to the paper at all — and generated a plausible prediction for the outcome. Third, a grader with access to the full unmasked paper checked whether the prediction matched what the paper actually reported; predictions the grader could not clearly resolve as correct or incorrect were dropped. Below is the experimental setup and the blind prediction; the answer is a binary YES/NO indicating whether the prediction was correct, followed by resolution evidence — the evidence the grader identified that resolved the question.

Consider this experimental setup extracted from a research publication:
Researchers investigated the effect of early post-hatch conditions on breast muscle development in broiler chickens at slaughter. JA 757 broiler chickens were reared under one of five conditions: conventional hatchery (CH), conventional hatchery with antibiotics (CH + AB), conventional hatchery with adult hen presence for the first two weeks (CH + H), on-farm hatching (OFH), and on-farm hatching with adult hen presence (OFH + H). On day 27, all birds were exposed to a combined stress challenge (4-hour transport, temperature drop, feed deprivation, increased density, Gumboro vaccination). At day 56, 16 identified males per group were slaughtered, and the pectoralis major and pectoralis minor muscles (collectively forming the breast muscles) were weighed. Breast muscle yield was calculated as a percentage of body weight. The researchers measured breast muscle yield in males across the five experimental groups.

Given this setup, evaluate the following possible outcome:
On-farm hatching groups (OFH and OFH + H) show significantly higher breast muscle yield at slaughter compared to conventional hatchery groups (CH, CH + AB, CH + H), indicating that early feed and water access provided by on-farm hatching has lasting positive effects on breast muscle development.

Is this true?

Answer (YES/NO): NO